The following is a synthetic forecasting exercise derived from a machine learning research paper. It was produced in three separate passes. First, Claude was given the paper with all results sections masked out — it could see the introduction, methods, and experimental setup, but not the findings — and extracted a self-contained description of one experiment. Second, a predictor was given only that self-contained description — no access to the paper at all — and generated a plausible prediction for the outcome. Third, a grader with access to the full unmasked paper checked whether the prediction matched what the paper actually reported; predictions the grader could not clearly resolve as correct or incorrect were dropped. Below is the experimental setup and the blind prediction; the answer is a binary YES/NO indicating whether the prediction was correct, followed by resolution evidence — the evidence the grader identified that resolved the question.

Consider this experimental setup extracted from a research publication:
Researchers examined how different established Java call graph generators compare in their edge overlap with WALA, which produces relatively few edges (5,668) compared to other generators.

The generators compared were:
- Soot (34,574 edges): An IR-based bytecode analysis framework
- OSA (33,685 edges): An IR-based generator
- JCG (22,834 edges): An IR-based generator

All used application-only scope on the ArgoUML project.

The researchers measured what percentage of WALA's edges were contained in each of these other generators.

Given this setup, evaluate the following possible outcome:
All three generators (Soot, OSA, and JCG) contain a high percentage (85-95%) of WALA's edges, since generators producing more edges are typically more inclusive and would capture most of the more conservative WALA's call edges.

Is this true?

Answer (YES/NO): NO